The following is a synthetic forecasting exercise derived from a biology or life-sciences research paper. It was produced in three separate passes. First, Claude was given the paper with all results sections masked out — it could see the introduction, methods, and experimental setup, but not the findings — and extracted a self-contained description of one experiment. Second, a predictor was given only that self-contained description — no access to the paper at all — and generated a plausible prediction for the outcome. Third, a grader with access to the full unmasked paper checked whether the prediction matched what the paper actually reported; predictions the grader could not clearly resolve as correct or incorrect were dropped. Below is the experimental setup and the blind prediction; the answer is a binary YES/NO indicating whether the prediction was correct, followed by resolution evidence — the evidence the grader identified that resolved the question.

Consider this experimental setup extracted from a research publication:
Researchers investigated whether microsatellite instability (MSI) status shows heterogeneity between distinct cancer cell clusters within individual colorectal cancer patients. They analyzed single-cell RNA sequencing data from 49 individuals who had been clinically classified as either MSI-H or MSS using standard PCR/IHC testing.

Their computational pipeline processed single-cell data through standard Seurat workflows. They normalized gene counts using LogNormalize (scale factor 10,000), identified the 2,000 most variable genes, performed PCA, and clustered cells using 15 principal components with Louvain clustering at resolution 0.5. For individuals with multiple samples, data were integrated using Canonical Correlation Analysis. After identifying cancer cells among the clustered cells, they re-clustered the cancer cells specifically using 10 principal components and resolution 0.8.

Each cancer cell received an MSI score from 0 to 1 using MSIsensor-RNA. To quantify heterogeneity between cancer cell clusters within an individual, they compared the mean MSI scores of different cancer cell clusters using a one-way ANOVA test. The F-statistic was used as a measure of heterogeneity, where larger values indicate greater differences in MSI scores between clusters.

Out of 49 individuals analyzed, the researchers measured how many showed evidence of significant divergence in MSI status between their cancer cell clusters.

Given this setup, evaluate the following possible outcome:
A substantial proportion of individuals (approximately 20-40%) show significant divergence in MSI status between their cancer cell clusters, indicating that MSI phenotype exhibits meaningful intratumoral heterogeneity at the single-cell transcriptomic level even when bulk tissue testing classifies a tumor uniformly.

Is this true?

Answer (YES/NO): YES